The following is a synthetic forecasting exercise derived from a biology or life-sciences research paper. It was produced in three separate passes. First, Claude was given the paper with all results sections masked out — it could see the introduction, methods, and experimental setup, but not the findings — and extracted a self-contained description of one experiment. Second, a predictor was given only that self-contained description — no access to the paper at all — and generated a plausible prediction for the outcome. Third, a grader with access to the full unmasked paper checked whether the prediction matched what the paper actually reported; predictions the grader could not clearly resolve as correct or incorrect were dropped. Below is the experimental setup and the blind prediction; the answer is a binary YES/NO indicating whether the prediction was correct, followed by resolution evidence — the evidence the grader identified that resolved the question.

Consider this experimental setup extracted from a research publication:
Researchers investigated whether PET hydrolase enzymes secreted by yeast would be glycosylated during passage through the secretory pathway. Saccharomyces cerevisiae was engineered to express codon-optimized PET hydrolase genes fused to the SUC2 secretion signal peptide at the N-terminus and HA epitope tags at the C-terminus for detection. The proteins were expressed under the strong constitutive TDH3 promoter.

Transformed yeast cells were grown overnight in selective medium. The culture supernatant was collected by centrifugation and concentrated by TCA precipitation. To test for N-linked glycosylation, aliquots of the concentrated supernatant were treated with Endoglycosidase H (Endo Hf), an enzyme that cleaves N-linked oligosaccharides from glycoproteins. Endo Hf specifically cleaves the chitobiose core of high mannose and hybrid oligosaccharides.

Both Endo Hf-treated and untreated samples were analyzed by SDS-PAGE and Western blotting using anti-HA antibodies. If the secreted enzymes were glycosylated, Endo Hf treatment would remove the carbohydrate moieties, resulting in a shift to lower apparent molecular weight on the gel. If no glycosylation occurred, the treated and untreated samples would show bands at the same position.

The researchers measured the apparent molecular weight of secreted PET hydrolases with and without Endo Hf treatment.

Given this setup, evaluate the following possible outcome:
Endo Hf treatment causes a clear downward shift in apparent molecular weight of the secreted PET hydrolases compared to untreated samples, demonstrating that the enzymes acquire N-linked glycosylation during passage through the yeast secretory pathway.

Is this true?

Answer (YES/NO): YES